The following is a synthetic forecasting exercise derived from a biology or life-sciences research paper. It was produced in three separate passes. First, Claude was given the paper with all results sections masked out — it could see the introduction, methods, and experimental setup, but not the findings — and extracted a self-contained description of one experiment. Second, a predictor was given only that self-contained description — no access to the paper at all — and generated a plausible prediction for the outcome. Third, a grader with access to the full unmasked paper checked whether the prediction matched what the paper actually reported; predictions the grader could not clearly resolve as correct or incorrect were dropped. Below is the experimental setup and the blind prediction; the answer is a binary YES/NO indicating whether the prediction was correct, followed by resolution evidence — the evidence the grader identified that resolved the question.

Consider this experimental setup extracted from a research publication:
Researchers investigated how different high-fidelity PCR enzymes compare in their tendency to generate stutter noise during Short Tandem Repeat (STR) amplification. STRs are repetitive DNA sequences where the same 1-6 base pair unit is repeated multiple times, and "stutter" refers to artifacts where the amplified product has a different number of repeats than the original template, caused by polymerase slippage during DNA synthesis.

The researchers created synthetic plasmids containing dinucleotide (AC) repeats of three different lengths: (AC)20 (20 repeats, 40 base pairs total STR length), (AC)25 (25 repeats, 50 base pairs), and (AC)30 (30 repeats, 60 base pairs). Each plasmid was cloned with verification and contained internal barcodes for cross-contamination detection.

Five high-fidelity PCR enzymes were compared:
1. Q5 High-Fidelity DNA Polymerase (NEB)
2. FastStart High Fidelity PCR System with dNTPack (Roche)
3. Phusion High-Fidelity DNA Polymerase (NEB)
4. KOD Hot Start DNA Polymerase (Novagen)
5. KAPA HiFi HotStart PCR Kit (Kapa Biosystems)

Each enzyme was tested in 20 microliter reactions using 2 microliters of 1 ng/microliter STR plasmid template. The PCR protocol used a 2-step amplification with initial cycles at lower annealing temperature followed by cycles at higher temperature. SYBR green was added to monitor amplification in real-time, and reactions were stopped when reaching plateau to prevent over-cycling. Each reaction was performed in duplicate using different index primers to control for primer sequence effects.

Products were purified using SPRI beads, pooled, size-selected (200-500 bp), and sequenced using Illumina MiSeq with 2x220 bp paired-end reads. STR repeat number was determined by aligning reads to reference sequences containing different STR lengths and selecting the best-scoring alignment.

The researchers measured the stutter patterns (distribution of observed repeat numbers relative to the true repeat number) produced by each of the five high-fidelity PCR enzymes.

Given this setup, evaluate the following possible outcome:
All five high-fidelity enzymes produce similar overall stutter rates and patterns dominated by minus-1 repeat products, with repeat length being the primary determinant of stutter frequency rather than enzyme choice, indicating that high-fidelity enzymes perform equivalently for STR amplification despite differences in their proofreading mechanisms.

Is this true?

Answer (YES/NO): NO